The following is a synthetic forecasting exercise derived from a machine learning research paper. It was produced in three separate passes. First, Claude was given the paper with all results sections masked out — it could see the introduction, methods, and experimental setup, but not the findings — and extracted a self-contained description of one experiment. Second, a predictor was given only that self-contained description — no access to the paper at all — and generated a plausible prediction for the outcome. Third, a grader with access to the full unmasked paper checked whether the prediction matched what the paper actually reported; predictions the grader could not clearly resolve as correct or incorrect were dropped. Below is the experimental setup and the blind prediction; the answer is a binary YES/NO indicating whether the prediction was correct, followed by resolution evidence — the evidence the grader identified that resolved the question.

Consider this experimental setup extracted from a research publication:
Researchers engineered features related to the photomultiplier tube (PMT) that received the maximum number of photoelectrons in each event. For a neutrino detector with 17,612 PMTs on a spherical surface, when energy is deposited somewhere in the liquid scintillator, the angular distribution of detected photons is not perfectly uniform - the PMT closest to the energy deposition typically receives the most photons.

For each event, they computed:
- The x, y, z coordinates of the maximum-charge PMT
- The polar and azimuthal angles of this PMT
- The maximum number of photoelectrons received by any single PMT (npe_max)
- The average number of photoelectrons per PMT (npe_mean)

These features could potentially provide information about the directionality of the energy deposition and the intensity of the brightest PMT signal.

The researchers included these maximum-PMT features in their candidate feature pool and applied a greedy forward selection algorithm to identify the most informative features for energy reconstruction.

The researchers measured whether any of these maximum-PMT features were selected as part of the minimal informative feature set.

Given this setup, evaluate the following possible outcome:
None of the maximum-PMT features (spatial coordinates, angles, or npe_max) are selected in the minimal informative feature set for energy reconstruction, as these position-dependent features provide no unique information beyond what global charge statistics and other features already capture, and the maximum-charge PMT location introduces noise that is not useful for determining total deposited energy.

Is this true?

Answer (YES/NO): YES